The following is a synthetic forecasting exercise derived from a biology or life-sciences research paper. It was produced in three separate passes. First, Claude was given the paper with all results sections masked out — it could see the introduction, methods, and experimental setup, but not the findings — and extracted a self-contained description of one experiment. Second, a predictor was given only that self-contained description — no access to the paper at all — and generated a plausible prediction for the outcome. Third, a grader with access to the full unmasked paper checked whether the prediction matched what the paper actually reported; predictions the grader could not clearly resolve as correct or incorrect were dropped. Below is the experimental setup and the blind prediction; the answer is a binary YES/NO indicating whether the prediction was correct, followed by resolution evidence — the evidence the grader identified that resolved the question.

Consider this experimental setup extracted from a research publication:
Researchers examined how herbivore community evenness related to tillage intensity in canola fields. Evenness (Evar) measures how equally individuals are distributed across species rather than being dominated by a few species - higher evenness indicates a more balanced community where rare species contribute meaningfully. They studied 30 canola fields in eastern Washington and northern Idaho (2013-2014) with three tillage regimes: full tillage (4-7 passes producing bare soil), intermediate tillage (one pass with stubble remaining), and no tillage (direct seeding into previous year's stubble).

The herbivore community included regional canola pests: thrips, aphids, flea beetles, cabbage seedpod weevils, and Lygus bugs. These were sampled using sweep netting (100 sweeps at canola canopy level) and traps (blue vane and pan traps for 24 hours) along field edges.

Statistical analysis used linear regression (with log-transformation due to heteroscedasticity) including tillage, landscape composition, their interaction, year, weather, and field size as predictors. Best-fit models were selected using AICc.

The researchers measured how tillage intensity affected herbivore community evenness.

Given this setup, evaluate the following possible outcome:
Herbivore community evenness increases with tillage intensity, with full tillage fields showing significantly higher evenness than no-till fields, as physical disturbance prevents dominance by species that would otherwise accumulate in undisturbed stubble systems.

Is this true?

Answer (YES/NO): NO